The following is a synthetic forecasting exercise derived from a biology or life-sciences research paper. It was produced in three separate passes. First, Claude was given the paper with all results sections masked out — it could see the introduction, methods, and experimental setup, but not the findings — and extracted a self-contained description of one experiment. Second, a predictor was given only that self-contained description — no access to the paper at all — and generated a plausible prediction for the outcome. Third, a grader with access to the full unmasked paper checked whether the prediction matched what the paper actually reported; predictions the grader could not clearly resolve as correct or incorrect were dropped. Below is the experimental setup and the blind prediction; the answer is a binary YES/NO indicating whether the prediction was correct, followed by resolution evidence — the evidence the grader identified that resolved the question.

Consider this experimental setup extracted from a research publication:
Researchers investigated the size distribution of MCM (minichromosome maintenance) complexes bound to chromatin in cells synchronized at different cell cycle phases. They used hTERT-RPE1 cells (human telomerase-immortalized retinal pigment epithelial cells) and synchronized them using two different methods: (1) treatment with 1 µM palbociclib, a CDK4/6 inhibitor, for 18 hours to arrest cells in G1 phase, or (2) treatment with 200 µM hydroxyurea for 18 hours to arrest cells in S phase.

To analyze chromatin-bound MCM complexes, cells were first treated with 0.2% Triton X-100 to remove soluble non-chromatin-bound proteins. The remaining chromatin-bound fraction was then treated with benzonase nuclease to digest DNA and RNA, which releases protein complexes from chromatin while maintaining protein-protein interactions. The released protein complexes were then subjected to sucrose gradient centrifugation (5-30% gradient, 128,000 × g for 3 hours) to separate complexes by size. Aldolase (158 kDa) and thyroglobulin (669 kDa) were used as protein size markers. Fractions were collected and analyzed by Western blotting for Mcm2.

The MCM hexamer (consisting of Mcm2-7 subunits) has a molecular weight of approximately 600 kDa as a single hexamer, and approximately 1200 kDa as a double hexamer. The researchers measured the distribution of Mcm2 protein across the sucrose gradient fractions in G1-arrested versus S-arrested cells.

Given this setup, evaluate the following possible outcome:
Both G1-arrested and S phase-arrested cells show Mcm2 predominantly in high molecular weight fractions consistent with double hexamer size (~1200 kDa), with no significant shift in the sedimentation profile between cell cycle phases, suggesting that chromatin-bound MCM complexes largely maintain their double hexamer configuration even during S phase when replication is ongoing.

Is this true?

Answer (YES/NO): NO